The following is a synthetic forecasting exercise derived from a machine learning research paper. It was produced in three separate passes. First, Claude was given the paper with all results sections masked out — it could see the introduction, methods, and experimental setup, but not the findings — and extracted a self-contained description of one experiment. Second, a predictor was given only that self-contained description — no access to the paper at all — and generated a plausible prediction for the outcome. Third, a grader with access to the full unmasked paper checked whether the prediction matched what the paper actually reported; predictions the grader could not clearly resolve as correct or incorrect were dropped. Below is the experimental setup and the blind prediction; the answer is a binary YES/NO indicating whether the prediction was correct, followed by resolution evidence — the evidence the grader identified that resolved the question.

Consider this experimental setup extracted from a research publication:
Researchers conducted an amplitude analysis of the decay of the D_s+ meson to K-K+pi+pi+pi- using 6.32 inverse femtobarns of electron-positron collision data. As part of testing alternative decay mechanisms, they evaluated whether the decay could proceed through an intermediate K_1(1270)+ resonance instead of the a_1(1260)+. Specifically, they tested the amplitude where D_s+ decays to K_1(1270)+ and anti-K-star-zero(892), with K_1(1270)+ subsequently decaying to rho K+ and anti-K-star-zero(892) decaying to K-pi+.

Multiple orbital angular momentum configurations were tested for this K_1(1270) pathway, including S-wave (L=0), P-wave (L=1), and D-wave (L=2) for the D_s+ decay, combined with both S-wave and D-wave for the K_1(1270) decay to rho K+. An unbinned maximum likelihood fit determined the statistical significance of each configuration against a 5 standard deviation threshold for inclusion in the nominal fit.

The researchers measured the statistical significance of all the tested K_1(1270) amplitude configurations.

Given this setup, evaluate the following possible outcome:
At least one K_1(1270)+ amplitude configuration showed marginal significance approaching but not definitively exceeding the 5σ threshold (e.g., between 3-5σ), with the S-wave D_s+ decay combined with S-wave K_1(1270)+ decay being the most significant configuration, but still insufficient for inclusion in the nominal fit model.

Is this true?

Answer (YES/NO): NO